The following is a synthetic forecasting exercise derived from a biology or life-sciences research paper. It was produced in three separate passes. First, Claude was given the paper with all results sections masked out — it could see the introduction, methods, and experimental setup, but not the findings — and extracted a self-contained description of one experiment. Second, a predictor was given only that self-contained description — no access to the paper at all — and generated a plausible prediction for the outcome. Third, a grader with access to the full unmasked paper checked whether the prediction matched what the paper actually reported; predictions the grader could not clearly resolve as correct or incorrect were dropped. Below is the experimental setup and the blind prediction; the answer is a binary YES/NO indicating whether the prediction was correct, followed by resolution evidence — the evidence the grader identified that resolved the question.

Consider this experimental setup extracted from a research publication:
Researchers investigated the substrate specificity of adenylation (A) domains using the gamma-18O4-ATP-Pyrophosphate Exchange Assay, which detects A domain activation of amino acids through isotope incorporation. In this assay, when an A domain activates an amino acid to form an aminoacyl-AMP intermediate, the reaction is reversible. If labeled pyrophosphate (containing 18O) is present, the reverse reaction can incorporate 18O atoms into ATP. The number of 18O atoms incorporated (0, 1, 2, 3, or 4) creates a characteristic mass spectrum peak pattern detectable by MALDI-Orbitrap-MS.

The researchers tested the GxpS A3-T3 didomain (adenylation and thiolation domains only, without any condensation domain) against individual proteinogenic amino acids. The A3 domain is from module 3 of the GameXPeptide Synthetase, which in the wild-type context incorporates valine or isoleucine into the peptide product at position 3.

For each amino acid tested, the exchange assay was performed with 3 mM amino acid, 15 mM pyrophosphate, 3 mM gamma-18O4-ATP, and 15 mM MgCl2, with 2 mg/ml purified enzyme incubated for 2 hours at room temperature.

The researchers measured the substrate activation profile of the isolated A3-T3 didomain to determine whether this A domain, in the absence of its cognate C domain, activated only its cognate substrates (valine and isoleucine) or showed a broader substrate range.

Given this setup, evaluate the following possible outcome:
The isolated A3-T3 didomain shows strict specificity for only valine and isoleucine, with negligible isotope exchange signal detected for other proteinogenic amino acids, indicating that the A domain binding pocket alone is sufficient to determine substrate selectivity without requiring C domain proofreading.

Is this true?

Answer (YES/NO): NO